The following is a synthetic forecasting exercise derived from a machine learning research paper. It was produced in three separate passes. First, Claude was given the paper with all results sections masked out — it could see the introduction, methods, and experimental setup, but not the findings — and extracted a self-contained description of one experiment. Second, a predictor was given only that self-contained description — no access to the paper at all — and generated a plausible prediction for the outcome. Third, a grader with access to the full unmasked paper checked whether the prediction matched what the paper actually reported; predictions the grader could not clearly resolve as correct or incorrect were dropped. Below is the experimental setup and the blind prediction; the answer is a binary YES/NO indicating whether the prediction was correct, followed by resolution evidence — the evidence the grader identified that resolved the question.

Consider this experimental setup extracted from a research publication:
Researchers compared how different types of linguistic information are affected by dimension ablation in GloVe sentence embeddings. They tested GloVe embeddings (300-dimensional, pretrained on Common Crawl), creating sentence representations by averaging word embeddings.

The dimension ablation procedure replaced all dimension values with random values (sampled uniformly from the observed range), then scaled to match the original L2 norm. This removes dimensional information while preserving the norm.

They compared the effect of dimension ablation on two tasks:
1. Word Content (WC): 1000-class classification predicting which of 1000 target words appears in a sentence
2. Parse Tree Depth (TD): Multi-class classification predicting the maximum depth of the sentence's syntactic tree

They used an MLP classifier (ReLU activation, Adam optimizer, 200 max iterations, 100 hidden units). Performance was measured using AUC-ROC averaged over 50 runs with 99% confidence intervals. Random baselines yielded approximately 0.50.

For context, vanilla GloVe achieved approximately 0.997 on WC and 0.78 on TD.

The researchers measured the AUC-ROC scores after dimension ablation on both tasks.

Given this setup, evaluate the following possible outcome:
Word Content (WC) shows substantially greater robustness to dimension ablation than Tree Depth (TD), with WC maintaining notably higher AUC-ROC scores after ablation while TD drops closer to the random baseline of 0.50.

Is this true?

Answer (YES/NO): NO